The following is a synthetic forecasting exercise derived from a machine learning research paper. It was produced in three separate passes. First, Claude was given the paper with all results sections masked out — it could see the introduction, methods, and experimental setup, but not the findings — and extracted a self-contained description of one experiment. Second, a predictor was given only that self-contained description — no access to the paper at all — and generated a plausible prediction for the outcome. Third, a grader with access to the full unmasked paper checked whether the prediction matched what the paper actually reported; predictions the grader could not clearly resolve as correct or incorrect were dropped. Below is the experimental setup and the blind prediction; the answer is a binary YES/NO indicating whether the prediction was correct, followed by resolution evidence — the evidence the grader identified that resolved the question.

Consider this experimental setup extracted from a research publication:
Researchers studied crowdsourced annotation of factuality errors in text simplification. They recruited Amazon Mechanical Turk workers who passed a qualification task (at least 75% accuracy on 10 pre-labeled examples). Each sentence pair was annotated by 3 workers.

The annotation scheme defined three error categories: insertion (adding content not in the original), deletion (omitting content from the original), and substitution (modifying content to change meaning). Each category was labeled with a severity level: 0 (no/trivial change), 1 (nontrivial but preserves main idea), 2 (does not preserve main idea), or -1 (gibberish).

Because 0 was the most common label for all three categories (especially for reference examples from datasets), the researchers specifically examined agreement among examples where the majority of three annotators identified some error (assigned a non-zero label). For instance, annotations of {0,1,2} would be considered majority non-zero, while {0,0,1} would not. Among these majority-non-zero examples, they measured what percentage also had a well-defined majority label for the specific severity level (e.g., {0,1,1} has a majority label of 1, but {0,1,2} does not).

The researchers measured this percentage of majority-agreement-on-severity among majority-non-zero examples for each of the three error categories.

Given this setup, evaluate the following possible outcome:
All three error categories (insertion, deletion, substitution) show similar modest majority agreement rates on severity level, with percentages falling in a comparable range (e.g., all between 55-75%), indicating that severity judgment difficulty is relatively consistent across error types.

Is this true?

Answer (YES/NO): NO